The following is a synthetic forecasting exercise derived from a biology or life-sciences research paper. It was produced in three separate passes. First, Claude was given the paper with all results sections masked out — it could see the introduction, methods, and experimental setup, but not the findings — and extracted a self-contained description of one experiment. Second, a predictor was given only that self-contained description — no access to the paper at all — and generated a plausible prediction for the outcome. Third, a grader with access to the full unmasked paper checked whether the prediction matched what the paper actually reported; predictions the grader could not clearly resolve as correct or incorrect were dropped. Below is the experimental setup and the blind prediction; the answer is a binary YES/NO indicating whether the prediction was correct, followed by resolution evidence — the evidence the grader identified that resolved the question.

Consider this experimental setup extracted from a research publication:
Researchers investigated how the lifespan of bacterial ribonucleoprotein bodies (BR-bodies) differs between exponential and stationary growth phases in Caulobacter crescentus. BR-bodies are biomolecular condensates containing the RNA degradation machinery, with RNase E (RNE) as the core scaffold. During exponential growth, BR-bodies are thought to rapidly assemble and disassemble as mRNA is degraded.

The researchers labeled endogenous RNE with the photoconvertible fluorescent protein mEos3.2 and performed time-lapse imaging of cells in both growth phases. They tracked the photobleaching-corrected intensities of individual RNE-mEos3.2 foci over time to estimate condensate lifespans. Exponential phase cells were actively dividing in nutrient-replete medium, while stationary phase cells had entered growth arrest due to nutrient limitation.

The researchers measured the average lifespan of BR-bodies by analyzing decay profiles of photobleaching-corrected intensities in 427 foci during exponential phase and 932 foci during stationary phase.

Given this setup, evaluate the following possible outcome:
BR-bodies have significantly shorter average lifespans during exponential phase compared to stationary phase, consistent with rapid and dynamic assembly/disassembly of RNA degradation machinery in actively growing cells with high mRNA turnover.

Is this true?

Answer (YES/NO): YES